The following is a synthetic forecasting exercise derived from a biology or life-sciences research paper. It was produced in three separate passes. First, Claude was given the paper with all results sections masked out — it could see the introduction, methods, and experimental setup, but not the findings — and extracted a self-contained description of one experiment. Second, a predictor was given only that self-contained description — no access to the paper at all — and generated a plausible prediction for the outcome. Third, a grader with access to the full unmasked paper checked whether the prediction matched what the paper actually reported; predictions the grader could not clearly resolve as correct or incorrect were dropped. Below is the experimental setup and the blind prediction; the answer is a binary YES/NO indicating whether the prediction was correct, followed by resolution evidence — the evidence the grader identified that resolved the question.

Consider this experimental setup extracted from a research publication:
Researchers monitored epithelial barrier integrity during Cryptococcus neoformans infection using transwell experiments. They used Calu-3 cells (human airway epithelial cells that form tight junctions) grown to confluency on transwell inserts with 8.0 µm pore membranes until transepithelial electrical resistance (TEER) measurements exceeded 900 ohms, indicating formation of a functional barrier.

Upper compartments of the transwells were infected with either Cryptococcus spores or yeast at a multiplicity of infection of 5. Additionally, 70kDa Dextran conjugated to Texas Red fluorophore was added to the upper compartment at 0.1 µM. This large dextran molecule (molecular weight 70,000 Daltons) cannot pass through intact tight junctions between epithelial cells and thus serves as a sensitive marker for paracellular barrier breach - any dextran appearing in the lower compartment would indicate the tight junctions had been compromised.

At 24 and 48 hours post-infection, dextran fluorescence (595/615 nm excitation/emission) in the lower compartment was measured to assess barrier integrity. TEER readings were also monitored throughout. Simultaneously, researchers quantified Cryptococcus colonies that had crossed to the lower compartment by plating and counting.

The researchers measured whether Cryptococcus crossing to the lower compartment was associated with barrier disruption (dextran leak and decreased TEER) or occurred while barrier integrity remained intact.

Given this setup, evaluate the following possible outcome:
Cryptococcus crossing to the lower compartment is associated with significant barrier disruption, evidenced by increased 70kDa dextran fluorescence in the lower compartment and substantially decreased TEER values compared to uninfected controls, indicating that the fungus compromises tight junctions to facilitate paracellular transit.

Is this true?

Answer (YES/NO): NO